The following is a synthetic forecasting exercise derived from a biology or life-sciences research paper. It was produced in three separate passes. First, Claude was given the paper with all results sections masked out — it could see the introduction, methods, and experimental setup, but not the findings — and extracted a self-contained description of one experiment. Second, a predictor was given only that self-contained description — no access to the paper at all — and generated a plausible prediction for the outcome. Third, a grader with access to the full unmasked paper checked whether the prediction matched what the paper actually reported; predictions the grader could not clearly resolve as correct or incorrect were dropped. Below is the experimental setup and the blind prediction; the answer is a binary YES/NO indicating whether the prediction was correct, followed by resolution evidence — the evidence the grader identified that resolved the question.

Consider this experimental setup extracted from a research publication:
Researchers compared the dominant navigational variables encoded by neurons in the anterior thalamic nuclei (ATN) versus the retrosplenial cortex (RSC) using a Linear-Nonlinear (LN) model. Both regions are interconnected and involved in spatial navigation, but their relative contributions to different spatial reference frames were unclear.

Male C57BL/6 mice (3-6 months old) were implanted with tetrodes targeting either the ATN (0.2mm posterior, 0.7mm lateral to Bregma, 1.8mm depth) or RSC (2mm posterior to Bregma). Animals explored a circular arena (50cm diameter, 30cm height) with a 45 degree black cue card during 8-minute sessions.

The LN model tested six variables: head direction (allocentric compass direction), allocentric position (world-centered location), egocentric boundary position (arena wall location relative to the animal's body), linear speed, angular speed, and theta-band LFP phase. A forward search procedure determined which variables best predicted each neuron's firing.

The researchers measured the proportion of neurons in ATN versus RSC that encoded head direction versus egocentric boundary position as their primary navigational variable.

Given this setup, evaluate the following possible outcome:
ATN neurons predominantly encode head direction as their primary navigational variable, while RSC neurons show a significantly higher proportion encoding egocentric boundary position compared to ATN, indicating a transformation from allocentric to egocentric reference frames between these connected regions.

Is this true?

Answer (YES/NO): YES